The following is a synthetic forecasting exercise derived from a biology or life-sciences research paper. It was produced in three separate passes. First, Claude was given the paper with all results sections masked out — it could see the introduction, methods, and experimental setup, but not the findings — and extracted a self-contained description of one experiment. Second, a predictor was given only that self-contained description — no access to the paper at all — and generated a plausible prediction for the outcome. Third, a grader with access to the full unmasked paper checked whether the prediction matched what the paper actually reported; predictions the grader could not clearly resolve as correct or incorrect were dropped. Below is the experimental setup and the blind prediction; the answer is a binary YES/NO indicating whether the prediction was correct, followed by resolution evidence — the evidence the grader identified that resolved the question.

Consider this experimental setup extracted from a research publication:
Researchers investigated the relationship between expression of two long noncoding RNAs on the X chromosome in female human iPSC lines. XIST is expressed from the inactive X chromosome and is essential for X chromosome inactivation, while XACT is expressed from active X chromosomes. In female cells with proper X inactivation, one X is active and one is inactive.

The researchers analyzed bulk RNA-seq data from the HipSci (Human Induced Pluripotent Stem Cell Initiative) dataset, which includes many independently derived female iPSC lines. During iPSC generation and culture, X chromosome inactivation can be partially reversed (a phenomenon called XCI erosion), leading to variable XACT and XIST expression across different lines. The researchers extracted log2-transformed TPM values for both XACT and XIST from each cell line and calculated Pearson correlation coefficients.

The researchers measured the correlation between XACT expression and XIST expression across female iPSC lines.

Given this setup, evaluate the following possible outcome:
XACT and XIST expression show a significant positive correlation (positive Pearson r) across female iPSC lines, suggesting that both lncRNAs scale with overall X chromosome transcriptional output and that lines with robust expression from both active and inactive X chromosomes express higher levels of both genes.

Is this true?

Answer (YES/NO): NO